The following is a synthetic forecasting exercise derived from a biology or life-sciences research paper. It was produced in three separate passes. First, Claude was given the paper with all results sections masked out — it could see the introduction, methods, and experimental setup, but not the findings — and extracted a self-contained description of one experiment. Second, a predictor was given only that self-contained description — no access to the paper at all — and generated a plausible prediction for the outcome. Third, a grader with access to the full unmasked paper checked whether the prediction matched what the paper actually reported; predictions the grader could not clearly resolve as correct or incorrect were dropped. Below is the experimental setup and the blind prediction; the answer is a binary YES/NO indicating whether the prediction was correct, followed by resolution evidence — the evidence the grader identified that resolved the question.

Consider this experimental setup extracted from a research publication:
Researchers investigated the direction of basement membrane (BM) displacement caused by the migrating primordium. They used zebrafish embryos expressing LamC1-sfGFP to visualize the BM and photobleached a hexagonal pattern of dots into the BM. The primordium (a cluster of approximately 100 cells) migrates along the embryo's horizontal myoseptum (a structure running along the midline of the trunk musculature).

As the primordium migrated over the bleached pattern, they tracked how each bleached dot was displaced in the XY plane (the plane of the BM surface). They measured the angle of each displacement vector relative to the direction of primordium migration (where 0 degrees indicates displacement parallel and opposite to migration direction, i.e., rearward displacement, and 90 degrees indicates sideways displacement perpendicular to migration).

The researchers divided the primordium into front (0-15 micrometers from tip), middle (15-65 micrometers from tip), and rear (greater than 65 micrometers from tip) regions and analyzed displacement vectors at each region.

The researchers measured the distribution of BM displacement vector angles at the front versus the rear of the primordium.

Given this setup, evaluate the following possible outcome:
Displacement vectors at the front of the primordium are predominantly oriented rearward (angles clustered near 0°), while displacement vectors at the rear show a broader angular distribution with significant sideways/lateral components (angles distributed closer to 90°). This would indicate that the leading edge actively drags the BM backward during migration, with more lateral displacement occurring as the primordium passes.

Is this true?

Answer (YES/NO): NO